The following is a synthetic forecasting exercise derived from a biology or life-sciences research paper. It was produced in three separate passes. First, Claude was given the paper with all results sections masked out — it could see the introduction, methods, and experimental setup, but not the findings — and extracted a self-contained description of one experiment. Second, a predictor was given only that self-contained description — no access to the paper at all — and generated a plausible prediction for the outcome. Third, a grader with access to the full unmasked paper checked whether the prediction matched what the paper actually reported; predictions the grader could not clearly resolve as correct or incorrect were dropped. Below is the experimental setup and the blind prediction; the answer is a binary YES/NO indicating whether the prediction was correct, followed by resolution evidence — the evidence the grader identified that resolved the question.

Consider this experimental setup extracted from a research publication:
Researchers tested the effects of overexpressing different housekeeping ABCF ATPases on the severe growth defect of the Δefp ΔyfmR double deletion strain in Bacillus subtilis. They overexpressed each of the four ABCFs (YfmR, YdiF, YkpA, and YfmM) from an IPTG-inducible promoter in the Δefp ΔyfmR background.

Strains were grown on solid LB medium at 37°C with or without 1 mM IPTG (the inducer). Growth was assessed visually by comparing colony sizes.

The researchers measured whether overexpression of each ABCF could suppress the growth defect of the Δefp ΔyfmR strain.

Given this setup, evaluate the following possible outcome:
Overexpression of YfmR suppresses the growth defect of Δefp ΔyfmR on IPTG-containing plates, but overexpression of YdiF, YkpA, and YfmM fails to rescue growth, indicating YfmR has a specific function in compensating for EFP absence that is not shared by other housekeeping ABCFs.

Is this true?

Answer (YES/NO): YES